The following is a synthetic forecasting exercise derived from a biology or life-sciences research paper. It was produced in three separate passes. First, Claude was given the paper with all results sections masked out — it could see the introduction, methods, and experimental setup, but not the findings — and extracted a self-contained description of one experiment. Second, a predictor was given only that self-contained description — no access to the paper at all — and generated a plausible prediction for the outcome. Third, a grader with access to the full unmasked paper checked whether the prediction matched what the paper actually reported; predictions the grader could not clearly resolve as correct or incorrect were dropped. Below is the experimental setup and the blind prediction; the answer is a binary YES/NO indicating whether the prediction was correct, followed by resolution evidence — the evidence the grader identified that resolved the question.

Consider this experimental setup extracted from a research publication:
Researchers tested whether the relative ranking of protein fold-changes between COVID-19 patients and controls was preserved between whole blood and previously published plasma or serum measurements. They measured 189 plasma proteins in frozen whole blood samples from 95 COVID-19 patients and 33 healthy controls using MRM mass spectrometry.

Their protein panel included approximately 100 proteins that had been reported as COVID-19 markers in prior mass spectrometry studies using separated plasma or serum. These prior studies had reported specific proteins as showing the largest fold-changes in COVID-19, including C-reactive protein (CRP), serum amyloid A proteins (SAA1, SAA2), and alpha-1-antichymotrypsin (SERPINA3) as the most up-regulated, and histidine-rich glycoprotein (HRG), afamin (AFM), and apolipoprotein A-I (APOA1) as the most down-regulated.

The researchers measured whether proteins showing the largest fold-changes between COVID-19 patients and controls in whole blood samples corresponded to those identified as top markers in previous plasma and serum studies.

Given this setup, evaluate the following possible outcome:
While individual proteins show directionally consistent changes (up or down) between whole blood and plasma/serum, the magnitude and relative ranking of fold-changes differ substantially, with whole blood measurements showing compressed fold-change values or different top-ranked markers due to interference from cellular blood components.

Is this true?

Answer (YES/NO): NO